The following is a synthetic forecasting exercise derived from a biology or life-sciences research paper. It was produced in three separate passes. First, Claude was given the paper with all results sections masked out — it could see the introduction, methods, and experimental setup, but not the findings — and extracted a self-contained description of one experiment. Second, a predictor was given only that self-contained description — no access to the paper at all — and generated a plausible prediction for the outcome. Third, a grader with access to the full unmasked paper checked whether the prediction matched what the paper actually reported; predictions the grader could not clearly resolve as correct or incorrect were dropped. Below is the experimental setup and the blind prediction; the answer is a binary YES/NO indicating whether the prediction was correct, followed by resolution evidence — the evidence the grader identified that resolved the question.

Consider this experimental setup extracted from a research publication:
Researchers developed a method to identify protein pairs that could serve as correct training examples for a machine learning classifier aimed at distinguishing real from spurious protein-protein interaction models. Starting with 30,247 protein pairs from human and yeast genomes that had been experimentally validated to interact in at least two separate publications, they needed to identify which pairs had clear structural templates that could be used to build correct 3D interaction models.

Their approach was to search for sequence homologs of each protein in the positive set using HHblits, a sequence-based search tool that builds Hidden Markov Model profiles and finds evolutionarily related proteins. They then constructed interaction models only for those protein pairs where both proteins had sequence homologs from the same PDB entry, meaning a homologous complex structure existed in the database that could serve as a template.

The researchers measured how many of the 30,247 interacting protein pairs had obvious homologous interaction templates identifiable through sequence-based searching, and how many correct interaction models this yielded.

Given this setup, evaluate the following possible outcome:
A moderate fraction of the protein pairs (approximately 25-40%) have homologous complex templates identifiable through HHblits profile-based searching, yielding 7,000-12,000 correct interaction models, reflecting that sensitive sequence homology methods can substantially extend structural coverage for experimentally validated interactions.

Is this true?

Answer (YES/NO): NO